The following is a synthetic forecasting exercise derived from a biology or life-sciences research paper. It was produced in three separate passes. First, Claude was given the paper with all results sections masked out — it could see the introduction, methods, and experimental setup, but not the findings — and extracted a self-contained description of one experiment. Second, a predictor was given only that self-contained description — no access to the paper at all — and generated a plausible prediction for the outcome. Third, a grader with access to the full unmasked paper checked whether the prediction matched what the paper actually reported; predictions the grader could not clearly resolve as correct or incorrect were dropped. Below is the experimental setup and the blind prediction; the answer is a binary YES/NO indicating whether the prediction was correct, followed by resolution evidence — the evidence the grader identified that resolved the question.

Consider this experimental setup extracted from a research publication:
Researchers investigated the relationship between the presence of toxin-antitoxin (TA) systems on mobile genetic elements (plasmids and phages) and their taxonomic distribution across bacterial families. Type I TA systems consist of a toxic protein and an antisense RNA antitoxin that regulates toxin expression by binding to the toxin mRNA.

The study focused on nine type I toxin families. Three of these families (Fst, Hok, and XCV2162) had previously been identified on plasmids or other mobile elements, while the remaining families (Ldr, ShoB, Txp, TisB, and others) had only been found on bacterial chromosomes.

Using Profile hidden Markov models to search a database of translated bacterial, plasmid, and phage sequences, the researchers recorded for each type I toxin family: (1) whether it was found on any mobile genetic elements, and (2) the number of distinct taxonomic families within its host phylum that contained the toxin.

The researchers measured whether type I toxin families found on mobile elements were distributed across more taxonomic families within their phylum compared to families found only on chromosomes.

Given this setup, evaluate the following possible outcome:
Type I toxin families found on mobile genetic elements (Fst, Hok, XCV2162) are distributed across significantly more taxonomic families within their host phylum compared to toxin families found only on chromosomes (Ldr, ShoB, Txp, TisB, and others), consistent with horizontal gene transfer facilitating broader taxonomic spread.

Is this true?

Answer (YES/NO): YES